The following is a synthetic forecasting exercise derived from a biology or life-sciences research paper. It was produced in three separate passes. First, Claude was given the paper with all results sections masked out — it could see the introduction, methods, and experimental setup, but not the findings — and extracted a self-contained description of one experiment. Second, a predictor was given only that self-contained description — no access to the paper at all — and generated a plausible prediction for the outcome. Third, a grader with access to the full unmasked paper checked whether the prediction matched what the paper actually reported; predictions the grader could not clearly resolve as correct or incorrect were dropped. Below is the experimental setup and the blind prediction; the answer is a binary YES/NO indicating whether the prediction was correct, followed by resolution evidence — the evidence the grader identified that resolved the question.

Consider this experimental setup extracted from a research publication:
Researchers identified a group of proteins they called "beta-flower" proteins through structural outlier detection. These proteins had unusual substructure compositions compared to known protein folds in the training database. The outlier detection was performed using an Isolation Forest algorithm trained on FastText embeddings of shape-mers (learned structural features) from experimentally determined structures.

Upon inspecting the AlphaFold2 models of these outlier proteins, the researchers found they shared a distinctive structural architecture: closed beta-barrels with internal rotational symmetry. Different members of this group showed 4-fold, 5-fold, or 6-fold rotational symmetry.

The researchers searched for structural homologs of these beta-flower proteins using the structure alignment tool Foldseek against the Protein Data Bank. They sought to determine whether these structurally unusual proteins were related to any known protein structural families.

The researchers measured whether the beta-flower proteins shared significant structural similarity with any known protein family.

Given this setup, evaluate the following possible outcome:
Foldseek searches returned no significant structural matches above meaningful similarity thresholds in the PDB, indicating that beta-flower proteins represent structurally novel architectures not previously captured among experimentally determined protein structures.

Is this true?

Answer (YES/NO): YES